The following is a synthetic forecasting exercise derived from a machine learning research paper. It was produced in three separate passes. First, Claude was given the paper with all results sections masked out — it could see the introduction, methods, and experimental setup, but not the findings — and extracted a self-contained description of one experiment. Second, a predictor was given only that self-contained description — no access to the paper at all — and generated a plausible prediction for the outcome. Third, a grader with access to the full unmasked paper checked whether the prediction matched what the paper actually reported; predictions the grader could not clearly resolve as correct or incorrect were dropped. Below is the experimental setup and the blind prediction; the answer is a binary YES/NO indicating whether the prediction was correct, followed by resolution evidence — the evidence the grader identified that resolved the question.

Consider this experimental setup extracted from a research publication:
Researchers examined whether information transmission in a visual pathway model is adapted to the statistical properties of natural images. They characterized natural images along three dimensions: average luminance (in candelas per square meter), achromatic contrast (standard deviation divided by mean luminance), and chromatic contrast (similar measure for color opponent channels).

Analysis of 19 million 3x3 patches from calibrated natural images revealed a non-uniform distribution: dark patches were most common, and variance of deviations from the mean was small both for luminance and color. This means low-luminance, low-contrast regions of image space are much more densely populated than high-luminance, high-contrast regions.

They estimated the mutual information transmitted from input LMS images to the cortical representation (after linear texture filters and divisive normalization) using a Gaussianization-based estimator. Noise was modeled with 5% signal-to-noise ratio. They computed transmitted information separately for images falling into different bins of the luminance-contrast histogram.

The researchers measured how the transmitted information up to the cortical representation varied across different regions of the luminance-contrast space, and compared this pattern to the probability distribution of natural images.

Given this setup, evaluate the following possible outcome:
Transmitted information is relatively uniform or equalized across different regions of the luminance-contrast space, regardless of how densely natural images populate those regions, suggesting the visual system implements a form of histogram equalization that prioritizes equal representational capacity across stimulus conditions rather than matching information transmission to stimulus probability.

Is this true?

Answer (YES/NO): NO